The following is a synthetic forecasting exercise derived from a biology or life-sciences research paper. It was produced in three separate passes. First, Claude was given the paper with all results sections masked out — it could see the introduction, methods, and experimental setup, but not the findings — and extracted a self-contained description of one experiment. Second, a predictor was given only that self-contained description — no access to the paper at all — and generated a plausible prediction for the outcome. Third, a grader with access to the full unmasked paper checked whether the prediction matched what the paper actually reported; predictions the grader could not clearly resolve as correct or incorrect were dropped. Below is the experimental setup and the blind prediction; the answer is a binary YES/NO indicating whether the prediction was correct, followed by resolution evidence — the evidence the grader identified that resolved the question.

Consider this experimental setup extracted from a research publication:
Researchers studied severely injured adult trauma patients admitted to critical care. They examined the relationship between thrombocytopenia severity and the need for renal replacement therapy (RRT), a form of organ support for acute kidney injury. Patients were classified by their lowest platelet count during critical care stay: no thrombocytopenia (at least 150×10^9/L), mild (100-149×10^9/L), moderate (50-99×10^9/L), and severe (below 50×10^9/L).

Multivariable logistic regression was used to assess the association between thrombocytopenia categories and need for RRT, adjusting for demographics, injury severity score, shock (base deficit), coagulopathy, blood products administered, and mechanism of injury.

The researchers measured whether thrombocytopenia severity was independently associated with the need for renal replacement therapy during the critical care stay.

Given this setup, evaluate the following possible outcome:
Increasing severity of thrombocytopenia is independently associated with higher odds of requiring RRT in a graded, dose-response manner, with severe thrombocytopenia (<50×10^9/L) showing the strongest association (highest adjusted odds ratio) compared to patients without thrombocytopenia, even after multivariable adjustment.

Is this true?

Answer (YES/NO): NO